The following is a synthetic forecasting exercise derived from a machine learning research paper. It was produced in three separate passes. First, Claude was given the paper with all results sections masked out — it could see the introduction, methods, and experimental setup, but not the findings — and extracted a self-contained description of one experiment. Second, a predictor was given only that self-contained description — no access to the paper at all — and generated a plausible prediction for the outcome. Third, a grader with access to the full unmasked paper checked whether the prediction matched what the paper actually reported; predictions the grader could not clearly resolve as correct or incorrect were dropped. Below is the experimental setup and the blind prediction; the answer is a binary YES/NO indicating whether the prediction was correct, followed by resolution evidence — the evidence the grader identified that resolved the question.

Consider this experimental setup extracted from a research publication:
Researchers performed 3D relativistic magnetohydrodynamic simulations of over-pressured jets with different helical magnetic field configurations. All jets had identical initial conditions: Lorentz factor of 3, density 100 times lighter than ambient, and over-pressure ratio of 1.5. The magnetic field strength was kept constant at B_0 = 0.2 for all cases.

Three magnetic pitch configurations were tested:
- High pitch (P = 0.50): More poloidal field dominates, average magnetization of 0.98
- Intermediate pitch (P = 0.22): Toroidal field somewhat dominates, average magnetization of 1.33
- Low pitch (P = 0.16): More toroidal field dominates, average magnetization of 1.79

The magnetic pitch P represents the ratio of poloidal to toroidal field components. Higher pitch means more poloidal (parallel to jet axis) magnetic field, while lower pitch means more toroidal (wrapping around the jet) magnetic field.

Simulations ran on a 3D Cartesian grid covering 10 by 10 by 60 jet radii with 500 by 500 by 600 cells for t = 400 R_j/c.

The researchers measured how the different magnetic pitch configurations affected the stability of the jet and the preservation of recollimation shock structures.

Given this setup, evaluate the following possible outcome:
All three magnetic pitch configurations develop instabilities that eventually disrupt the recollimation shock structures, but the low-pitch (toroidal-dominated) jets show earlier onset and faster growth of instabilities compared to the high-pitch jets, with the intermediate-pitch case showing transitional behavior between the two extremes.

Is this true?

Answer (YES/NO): NO